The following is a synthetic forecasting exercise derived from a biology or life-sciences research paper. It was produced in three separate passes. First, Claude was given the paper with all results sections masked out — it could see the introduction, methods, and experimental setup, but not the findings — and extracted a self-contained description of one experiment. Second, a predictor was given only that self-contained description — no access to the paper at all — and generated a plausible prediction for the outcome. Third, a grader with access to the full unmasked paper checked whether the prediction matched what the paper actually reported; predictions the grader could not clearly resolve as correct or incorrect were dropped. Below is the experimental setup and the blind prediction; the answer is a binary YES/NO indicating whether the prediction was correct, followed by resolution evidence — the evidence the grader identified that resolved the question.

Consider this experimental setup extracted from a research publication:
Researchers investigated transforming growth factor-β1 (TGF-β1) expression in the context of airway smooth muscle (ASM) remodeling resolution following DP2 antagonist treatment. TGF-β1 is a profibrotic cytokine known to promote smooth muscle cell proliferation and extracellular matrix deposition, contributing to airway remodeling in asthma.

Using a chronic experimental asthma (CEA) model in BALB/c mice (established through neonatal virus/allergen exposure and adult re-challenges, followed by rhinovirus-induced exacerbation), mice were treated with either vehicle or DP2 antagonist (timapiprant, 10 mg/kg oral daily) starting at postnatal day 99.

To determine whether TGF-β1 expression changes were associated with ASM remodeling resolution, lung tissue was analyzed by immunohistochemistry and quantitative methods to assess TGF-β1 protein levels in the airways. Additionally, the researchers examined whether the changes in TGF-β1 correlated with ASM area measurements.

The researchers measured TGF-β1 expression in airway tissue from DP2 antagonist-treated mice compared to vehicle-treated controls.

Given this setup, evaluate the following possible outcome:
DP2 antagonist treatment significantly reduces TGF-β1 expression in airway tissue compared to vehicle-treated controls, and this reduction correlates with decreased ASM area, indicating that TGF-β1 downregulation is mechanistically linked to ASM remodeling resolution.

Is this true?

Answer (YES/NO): YES